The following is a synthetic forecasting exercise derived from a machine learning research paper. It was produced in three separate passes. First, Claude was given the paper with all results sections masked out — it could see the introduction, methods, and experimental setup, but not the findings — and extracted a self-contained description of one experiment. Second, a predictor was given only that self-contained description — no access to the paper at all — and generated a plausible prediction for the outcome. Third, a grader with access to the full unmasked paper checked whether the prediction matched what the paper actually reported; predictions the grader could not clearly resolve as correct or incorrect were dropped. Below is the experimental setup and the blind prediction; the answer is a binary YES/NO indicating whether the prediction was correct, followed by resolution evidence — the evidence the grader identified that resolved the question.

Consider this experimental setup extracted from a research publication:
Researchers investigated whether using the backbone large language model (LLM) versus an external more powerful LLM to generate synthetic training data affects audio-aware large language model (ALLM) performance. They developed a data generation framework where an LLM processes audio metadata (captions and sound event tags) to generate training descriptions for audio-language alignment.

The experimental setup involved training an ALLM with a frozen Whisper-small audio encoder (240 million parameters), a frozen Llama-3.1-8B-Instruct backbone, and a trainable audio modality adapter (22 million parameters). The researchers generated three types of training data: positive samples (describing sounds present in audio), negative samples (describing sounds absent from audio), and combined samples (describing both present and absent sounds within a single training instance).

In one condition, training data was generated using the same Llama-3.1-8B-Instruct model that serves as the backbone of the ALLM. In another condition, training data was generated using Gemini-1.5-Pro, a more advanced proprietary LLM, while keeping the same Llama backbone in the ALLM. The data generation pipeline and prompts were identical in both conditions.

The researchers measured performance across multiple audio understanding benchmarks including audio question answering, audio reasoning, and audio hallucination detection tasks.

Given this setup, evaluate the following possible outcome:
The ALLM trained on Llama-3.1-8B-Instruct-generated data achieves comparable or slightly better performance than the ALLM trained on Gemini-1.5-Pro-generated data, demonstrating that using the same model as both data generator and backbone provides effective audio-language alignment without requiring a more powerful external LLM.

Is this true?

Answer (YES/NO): NO